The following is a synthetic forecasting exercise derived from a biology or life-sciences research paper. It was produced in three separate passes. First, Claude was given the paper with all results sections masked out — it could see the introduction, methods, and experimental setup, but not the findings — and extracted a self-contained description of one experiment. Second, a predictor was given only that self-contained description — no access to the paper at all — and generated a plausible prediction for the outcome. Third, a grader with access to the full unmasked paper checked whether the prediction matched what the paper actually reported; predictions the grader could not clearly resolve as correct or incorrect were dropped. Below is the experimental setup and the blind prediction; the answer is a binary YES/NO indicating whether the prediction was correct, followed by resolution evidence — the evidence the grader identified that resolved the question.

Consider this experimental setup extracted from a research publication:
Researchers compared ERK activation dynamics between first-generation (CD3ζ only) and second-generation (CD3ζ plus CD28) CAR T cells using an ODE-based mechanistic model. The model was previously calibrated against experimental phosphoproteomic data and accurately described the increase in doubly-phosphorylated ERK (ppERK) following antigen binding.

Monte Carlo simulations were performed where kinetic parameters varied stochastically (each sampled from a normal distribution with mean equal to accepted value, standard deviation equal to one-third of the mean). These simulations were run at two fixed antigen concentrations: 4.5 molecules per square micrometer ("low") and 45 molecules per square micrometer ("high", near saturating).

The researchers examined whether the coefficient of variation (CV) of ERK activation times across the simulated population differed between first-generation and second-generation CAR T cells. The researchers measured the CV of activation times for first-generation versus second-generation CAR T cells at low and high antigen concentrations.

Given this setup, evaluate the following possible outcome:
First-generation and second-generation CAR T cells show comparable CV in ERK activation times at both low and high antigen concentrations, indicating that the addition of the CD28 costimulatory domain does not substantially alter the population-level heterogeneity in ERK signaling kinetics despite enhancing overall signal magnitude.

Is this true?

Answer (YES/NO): NO